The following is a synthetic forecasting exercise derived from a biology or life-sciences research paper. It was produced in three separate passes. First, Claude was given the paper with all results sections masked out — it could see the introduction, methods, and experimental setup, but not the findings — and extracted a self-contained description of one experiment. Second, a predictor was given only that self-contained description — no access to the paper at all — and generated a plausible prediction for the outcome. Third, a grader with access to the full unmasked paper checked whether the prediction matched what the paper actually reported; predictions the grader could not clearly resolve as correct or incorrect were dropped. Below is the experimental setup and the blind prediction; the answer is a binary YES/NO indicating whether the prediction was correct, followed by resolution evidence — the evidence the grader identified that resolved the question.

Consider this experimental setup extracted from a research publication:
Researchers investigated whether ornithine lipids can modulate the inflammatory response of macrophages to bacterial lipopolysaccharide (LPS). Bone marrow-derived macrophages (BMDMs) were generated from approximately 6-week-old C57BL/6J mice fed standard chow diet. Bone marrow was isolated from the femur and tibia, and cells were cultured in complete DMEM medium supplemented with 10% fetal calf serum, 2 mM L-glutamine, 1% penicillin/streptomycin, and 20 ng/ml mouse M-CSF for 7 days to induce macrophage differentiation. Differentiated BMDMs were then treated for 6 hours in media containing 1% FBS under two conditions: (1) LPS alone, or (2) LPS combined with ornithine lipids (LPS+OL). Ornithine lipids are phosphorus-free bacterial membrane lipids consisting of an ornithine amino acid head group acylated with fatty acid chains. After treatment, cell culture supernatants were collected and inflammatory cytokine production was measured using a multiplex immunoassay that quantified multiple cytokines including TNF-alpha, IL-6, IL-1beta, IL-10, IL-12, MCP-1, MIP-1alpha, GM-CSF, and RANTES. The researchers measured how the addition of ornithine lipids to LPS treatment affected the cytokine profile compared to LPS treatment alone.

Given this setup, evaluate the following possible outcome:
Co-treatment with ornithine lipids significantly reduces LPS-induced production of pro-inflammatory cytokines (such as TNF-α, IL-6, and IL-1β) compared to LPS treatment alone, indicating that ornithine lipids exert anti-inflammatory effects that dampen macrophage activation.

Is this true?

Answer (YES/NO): YES